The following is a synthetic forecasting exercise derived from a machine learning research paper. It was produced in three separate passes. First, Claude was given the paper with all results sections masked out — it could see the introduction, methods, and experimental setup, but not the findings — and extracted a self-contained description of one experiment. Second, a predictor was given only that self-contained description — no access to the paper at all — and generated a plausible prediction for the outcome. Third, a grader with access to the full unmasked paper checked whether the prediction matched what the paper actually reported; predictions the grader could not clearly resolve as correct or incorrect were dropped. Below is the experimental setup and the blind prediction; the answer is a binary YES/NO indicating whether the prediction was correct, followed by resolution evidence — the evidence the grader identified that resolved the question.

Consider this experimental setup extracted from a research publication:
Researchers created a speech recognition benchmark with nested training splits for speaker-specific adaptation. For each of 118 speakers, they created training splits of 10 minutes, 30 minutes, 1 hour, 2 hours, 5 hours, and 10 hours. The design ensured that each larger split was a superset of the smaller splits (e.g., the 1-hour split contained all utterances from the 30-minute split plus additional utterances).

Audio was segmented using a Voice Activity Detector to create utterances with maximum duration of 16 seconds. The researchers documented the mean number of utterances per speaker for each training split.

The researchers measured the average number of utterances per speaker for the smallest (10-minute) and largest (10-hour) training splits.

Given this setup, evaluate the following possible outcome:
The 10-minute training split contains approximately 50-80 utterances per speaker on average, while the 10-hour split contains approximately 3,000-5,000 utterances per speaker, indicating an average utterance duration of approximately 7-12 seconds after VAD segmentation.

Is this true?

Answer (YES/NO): NO